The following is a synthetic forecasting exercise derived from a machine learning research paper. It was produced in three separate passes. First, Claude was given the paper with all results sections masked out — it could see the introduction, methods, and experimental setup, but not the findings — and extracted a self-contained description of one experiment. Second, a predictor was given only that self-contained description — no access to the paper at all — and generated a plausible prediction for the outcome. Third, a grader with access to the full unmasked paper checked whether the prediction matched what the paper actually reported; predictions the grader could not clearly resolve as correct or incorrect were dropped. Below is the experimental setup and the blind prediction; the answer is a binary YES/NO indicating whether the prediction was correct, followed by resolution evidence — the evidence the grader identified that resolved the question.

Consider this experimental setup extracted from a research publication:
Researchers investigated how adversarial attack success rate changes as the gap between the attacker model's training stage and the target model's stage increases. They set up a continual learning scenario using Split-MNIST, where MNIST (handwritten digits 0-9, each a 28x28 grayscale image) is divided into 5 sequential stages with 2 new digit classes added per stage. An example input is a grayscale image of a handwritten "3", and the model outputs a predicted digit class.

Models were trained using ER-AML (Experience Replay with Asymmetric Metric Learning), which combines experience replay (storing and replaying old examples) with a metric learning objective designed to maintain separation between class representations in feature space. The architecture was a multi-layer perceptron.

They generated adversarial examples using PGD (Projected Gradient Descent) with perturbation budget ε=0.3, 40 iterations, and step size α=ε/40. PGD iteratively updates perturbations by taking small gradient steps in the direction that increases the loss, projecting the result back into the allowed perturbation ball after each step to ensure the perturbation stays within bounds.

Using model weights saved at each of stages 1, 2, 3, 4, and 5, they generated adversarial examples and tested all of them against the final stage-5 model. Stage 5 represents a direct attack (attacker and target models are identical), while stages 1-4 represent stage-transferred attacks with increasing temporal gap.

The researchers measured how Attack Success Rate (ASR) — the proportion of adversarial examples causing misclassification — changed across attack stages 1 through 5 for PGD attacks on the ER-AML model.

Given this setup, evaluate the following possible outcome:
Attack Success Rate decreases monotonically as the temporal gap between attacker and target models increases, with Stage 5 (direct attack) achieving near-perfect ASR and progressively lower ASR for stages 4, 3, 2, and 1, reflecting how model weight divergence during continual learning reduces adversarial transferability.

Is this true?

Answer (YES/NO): NO